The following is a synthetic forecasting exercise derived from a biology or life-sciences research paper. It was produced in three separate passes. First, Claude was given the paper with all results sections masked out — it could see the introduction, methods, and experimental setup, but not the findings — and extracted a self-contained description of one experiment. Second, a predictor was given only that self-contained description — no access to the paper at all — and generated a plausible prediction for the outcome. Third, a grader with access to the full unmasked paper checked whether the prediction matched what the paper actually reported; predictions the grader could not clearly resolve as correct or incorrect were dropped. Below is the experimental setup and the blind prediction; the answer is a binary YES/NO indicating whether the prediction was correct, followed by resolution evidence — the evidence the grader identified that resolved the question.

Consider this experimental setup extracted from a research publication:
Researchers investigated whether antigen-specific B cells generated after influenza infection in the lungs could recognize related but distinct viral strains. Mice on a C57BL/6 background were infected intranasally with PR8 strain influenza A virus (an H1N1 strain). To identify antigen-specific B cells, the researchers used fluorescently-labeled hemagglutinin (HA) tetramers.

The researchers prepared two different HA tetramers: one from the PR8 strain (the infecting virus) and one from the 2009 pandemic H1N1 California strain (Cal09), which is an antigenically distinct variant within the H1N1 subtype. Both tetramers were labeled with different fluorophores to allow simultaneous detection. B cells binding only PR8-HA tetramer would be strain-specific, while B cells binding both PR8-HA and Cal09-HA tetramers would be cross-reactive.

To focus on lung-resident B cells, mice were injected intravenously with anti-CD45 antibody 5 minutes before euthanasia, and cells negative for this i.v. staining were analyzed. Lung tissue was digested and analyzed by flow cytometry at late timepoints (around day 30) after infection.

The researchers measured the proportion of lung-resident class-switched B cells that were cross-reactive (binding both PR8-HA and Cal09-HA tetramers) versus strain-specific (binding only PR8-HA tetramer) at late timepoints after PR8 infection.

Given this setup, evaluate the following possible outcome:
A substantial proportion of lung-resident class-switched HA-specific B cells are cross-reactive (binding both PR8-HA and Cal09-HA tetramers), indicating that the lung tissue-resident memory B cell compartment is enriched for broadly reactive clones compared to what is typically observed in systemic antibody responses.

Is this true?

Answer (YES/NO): NO